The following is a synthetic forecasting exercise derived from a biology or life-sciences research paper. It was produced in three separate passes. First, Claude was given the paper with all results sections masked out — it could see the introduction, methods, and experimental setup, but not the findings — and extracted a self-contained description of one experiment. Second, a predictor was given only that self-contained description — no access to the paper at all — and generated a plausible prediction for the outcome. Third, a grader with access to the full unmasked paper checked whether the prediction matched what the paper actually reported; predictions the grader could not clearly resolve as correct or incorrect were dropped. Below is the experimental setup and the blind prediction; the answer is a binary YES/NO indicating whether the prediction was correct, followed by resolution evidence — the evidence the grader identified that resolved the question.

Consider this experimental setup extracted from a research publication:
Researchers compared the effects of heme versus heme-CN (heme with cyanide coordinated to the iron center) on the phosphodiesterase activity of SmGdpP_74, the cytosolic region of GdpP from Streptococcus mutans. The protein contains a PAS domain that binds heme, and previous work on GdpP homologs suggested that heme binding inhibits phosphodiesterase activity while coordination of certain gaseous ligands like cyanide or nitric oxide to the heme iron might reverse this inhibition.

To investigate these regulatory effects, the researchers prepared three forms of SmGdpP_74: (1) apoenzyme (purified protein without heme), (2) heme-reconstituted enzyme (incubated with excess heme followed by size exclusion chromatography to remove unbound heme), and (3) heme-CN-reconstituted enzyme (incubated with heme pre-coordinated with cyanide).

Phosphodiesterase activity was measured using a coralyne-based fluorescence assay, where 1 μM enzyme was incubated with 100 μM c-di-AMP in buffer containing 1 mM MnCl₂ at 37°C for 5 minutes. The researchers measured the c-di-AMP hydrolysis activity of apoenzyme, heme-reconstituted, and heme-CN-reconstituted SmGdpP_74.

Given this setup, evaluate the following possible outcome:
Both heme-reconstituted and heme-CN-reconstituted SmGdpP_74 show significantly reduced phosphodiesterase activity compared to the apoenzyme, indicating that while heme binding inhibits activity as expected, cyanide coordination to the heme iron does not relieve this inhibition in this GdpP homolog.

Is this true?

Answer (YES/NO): NO